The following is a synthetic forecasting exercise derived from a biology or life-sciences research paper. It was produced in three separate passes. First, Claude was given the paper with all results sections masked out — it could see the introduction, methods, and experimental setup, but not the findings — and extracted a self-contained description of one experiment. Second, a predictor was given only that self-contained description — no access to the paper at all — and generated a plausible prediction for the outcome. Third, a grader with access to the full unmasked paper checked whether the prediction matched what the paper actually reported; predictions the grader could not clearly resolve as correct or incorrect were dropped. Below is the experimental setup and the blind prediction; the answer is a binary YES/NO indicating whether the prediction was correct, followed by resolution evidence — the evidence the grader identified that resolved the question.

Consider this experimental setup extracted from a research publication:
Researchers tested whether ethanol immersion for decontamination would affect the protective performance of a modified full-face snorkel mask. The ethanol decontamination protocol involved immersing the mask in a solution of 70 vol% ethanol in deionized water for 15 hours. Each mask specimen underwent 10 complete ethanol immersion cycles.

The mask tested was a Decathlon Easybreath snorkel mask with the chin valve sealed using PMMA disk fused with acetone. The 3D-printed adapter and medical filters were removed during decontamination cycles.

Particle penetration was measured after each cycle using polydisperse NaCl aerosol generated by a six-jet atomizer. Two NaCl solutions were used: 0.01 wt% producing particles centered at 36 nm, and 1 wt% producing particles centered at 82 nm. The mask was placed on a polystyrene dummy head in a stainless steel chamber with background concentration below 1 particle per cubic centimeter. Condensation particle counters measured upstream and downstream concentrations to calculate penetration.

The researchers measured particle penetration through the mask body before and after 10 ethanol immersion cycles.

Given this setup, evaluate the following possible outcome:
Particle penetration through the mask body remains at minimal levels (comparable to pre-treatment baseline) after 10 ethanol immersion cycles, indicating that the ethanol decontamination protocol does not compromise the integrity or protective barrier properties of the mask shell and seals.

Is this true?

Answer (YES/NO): YES